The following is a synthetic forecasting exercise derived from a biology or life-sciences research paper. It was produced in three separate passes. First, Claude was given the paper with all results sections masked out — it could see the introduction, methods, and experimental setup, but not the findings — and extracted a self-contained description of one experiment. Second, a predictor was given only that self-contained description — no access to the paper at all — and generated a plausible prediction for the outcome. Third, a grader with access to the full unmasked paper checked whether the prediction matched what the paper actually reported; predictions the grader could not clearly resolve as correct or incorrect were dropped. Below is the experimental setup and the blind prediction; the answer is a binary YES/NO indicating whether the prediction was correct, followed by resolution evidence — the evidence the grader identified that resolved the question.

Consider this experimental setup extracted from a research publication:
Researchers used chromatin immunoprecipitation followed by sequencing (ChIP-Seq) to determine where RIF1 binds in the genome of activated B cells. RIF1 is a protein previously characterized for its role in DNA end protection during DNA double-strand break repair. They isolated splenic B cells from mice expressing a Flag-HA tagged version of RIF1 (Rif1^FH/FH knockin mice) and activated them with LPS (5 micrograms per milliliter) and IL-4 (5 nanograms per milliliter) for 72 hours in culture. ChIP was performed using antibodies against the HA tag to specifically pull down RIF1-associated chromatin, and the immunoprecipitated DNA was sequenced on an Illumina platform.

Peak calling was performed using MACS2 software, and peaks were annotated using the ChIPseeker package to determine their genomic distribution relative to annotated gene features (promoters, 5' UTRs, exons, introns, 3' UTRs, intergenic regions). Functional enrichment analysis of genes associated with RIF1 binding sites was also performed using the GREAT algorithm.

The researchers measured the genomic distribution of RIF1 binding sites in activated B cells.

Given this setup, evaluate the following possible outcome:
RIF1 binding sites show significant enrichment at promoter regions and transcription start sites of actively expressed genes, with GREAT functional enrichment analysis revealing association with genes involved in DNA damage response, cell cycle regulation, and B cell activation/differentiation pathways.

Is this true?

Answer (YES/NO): NO